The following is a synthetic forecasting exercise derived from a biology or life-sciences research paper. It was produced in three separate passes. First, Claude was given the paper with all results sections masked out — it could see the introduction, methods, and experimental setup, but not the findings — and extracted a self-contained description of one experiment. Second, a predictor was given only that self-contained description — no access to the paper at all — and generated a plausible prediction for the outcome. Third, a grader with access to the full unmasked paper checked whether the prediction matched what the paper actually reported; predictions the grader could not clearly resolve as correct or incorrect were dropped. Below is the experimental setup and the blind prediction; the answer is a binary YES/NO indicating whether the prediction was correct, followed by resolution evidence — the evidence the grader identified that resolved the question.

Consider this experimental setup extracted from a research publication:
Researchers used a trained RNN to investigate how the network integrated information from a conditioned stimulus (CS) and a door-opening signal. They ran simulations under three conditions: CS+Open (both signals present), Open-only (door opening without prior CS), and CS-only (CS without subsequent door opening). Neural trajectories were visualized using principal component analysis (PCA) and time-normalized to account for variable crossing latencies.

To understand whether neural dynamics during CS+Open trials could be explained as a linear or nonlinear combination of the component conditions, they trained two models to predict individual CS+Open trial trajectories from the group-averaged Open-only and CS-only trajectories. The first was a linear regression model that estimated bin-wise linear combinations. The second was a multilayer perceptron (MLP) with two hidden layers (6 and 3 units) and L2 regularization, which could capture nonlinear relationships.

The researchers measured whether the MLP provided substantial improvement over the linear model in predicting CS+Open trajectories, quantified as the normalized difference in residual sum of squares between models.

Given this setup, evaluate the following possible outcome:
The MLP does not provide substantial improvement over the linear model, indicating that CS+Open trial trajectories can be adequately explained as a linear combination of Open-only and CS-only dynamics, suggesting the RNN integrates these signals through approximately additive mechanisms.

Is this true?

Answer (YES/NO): NO